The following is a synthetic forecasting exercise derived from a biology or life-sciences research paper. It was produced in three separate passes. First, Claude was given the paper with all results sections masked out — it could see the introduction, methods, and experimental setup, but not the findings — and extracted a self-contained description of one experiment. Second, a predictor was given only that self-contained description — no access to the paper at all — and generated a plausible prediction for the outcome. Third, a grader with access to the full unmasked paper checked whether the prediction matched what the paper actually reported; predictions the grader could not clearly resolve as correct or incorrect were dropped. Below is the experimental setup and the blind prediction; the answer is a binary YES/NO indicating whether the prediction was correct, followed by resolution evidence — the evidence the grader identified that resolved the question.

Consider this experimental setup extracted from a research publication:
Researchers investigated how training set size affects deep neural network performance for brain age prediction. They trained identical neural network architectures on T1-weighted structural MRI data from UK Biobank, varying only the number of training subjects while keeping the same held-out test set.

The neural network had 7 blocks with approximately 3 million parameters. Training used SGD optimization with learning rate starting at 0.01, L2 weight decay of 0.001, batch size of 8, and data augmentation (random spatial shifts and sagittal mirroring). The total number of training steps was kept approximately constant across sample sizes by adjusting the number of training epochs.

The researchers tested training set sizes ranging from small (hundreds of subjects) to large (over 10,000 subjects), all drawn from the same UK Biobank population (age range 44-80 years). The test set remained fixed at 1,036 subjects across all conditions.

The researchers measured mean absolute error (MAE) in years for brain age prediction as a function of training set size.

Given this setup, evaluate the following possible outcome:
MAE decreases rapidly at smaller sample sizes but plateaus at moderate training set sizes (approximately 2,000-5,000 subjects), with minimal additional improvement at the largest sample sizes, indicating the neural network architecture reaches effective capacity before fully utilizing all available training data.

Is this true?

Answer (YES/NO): NO